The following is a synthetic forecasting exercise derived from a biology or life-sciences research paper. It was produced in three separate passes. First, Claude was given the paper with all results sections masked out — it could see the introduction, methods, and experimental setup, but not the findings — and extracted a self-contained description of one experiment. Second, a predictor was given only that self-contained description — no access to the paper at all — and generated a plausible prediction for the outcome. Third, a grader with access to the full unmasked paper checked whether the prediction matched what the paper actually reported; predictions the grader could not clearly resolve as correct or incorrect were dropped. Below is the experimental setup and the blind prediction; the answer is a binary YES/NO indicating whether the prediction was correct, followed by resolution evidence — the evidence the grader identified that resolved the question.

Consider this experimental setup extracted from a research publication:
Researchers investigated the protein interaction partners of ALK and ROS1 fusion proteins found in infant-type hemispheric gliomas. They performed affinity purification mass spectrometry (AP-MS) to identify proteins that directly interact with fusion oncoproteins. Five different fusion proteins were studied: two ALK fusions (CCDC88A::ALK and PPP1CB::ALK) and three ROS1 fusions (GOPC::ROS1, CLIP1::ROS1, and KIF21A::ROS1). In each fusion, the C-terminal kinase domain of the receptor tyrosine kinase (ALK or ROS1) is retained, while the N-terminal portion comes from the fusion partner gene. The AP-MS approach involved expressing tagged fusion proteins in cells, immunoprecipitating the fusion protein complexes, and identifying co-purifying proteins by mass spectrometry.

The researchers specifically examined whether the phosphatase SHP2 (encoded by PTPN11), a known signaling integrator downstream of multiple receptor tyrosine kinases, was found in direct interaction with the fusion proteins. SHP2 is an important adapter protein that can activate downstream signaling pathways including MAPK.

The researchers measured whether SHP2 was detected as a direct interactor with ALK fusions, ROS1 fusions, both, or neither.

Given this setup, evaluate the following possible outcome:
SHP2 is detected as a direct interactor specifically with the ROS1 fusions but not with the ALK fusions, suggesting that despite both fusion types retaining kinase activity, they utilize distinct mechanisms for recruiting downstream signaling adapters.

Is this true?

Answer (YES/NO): YES